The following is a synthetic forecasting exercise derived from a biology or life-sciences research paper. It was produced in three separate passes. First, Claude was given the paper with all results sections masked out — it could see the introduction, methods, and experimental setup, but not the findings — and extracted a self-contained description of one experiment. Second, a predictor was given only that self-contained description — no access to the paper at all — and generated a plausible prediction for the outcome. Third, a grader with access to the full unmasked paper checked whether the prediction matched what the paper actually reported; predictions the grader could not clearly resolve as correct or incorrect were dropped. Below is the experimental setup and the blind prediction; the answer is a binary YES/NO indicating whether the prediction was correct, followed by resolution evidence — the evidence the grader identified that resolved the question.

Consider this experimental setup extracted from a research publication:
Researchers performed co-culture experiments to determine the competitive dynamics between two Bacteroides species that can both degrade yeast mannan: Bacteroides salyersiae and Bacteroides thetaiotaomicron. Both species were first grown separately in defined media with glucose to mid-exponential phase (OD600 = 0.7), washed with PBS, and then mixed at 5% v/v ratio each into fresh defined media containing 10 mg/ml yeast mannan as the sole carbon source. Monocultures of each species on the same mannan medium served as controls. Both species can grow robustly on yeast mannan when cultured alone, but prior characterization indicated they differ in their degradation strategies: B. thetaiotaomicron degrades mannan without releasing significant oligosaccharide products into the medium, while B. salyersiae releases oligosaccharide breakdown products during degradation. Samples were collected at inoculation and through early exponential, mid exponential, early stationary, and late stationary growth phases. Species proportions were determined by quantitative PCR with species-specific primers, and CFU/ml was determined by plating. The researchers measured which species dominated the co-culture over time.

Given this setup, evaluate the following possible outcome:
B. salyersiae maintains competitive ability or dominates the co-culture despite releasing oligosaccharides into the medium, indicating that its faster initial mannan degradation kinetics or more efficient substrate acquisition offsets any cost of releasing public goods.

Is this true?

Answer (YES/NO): YES